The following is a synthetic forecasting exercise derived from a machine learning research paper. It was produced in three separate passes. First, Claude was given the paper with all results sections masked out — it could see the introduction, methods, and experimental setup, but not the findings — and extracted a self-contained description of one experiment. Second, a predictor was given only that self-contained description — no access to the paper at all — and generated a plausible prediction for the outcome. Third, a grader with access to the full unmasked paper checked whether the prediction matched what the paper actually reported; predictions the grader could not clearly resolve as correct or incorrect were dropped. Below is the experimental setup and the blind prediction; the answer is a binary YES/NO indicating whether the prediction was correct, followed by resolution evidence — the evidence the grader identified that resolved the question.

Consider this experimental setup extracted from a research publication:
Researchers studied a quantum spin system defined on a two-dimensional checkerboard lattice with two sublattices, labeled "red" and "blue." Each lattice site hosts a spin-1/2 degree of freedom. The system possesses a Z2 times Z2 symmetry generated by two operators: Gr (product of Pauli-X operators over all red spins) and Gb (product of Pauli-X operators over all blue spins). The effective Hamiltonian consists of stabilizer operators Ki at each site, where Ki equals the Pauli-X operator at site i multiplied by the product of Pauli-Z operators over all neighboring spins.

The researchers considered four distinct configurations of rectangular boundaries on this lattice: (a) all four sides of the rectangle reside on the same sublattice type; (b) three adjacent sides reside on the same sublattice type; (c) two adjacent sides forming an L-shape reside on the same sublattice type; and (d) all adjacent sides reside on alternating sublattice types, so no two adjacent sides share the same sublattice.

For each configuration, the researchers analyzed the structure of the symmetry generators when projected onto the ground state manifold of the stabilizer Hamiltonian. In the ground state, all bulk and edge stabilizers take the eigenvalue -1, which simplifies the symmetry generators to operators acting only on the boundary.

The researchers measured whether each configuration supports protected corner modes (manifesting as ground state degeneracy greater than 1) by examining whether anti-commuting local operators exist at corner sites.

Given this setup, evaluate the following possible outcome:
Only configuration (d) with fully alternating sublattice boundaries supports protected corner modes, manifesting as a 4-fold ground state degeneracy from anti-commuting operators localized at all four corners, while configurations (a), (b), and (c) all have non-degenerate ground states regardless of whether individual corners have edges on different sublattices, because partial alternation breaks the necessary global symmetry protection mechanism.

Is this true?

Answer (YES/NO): NO